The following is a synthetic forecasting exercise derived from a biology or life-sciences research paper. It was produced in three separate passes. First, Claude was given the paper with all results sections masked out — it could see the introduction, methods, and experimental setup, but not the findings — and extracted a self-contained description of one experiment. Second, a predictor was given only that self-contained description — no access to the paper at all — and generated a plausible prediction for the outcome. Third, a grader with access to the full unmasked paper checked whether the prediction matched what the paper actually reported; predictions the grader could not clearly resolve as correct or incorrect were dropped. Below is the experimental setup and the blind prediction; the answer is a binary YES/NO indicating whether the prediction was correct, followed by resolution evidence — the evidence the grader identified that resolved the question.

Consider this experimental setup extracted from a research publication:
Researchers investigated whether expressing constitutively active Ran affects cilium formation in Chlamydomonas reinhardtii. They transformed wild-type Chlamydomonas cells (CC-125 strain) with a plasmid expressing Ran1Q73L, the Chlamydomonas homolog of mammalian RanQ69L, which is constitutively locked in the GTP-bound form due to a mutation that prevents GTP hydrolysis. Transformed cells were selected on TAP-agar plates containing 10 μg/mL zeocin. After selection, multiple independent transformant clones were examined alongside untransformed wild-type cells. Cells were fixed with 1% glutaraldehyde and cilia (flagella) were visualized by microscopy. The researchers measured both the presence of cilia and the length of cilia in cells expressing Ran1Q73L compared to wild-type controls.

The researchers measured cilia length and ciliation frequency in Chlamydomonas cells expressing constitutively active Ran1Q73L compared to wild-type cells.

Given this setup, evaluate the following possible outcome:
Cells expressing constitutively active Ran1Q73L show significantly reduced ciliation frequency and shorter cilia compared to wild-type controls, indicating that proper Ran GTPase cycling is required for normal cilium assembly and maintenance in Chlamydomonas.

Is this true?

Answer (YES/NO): YES